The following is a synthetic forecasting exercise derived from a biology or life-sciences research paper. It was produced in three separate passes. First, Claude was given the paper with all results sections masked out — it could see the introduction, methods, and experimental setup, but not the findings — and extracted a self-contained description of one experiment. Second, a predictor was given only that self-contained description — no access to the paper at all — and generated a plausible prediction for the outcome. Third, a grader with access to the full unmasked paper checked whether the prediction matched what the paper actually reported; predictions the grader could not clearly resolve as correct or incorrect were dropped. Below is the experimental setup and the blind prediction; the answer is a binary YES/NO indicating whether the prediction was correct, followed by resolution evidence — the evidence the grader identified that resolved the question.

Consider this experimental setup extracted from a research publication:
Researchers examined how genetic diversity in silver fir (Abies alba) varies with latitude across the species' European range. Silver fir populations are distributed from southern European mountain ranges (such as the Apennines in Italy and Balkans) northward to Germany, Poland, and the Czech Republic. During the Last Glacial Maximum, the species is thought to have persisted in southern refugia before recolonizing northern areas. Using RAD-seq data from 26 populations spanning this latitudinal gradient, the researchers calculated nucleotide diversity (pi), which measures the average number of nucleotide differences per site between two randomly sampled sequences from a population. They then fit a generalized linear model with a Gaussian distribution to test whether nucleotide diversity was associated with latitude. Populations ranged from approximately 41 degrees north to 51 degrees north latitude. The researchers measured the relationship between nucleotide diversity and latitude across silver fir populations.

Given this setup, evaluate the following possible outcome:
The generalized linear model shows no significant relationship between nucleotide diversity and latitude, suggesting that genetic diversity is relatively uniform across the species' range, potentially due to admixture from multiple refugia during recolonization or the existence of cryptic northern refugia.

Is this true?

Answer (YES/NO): NO